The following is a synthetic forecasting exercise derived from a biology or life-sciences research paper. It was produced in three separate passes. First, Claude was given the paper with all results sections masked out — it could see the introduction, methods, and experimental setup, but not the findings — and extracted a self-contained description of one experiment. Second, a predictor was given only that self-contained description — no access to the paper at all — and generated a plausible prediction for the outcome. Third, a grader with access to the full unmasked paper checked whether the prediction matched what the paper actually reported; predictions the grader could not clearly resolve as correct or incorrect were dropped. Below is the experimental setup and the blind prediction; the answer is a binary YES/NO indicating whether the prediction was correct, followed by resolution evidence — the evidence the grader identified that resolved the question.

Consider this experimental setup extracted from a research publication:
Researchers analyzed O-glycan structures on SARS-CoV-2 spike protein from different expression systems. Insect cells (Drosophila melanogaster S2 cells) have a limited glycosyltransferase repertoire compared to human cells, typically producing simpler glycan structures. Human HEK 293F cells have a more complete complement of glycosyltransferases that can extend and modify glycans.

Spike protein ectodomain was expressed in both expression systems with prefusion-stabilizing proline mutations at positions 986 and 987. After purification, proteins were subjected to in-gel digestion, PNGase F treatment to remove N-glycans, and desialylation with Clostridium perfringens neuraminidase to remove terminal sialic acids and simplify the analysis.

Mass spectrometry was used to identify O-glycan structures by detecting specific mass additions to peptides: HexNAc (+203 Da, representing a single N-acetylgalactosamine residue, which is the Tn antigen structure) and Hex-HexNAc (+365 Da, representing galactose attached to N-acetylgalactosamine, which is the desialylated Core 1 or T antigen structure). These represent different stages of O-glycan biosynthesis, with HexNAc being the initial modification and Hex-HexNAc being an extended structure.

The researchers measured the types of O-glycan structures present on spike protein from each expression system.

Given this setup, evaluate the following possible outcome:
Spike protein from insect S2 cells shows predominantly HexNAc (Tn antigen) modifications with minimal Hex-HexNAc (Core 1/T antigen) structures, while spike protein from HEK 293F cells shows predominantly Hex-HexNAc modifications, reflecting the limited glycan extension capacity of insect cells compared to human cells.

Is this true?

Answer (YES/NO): NO